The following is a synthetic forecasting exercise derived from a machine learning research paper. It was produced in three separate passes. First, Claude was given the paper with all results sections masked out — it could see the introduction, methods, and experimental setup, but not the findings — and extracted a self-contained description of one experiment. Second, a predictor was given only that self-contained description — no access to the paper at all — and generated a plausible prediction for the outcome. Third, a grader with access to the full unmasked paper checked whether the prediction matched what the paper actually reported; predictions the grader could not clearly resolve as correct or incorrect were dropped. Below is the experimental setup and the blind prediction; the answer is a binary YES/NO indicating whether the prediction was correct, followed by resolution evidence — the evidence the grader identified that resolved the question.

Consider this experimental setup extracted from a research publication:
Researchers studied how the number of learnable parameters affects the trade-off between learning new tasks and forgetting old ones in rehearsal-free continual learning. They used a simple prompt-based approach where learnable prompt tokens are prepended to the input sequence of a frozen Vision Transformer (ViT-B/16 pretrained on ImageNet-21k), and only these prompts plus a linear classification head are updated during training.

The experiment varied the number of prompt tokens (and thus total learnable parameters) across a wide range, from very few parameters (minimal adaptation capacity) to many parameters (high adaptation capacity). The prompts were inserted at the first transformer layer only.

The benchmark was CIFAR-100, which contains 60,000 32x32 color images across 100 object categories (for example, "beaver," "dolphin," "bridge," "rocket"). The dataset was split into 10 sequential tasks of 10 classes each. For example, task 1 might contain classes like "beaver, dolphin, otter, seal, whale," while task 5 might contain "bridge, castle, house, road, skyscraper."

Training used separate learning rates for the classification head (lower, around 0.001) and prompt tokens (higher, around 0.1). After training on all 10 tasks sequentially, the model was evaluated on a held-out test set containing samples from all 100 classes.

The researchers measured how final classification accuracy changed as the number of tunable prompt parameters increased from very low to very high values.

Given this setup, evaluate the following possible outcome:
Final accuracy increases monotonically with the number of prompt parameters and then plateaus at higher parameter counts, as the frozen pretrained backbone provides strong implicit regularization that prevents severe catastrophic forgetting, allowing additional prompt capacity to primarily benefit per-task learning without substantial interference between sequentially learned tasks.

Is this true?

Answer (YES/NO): NO